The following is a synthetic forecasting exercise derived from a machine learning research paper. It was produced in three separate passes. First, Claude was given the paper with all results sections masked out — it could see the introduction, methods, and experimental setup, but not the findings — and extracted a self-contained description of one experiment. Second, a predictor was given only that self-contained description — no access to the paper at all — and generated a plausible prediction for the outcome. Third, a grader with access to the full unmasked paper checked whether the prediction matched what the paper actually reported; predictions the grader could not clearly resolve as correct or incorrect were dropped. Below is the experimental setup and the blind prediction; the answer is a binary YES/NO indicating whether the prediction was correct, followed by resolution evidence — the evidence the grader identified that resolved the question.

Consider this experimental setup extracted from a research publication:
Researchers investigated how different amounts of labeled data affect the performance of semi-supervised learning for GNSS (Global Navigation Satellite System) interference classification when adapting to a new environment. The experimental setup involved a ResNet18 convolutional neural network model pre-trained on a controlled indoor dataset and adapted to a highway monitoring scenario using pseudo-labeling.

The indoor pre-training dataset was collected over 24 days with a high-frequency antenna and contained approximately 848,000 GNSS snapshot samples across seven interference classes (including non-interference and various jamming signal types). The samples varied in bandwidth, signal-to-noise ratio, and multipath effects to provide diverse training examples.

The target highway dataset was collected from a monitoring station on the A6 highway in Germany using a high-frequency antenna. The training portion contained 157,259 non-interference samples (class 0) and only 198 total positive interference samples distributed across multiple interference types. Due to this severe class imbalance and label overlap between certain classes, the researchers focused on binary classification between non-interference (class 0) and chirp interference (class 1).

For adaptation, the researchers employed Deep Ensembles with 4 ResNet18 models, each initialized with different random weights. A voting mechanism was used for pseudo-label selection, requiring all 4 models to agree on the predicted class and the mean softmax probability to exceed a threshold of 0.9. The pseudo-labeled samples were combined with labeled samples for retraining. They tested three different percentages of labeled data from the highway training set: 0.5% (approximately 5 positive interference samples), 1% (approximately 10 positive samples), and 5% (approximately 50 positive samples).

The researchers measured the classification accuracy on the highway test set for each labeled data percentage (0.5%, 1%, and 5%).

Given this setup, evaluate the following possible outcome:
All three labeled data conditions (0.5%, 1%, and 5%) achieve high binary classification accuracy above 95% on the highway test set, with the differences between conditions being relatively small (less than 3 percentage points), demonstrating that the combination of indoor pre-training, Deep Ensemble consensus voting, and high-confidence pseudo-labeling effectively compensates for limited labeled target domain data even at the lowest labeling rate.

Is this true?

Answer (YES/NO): YES